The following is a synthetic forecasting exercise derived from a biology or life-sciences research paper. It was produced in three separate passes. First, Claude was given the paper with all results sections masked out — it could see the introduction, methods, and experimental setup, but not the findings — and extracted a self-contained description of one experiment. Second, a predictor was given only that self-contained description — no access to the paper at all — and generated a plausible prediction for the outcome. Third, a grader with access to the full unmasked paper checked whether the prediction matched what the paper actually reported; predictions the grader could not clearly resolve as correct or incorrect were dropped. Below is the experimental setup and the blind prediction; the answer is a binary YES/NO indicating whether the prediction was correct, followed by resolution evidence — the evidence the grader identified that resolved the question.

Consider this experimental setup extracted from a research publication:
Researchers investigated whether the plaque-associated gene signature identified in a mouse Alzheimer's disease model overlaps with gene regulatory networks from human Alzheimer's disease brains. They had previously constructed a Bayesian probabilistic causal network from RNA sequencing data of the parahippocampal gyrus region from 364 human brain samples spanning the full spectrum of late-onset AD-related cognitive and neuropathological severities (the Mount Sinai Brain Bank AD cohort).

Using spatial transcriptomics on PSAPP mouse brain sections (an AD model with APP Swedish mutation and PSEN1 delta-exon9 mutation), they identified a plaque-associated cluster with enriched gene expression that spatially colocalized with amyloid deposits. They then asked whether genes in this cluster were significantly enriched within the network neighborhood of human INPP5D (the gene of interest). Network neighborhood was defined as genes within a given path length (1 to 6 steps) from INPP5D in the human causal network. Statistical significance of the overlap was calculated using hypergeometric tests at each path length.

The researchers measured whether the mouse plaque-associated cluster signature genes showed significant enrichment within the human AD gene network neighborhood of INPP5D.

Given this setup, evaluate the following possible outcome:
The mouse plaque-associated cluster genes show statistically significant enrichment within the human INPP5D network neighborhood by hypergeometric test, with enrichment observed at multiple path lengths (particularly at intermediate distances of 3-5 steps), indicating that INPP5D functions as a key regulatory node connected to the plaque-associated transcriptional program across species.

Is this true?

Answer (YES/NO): NO